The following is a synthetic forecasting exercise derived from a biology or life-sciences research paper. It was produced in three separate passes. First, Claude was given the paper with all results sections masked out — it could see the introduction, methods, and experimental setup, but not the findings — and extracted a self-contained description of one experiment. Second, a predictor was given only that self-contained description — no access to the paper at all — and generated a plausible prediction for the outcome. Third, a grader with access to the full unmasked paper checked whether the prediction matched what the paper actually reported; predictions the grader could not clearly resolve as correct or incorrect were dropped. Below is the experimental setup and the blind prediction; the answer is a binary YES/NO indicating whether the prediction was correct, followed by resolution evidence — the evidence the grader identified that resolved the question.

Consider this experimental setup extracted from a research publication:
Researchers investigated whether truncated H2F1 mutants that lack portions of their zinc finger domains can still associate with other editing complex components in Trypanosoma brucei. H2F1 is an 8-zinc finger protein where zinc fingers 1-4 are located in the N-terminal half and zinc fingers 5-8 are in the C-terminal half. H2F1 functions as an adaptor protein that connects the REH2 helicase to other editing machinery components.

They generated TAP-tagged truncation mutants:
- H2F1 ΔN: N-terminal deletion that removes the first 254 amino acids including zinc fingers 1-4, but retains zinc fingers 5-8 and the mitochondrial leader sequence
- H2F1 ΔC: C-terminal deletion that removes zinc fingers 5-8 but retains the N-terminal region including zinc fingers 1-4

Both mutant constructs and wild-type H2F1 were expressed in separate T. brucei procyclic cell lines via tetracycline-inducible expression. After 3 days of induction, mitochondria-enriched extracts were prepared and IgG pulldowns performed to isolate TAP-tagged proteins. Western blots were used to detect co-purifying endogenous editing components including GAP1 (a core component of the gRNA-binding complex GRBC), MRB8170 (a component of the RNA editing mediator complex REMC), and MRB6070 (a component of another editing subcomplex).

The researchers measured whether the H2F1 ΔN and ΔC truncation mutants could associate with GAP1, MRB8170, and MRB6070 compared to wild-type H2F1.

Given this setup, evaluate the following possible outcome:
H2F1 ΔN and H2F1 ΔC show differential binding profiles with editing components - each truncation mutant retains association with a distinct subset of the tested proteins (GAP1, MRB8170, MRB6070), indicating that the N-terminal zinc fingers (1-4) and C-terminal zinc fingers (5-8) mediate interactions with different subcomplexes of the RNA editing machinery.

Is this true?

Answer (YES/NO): NO